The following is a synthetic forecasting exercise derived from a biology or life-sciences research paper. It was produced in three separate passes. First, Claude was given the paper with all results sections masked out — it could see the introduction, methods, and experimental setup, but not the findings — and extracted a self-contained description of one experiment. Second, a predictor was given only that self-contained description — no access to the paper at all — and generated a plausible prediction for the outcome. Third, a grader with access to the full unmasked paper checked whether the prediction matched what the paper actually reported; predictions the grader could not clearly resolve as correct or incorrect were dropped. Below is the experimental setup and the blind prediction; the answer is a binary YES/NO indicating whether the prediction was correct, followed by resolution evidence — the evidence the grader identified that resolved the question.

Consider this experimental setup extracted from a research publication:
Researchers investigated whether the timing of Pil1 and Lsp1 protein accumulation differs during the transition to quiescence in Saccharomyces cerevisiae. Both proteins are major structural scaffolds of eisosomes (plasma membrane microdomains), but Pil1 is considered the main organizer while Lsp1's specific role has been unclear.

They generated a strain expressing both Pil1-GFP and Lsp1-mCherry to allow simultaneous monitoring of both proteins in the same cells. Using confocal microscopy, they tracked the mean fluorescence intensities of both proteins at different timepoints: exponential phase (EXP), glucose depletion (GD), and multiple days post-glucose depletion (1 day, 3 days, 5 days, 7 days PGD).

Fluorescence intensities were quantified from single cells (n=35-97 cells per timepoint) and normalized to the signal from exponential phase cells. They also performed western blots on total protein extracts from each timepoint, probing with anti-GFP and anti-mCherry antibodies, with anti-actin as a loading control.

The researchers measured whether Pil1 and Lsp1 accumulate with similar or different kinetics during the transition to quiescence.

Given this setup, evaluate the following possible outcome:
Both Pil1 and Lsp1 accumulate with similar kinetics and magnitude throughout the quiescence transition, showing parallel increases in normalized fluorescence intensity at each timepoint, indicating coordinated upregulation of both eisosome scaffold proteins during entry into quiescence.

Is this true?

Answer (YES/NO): YES